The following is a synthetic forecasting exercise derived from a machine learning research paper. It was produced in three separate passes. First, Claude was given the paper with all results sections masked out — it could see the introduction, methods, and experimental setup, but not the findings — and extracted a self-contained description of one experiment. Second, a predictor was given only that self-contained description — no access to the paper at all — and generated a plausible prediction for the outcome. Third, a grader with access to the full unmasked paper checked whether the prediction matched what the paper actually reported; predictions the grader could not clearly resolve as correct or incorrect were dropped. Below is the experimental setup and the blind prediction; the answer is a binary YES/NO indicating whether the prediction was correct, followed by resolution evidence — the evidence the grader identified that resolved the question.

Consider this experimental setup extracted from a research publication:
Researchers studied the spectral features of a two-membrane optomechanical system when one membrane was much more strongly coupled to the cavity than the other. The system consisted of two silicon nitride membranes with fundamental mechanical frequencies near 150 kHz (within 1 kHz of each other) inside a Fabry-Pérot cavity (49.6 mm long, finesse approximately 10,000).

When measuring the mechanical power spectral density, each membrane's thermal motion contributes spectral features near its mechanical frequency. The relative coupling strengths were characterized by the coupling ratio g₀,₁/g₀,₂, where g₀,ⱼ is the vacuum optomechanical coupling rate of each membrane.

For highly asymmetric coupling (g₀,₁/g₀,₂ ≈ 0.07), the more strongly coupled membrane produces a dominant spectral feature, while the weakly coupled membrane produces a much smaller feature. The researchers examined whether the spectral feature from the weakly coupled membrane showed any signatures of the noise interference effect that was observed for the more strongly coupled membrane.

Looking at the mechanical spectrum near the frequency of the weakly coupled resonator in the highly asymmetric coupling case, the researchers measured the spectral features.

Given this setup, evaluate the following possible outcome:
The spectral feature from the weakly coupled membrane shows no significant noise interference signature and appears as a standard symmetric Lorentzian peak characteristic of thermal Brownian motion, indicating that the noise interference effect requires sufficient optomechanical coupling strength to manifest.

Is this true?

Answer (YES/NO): NO